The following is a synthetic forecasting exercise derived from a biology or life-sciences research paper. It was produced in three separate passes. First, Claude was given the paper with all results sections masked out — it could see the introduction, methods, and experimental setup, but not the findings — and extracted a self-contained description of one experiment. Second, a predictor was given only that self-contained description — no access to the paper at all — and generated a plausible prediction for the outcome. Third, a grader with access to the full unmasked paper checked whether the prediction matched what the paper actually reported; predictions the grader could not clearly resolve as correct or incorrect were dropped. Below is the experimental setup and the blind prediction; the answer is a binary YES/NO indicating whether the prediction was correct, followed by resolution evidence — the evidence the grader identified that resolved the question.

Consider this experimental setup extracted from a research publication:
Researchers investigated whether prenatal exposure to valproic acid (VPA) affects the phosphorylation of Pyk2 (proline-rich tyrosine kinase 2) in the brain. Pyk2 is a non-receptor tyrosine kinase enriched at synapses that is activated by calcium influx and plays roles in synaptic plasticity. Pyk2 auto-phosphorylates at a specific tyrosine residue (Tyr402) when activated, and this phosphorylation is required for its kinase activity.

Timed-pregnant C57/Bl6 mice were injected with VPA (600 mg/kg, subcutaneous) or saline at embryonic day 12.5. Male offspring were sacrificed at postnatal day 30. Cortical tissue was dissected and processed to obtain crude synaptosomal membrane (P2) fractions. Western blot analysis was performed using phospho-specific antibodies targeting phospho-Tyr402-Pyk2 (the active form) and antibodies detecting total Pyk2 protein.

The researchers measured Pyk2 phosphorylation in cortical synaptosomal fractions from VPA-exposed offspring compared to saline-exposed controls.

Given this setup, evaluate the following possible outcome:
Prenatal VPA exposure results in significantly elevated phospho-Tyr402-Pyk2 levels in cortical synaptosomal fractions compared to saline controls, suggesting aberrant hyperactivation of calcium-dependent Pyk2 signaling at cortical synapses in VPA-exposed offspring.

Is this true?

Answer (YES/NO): NO